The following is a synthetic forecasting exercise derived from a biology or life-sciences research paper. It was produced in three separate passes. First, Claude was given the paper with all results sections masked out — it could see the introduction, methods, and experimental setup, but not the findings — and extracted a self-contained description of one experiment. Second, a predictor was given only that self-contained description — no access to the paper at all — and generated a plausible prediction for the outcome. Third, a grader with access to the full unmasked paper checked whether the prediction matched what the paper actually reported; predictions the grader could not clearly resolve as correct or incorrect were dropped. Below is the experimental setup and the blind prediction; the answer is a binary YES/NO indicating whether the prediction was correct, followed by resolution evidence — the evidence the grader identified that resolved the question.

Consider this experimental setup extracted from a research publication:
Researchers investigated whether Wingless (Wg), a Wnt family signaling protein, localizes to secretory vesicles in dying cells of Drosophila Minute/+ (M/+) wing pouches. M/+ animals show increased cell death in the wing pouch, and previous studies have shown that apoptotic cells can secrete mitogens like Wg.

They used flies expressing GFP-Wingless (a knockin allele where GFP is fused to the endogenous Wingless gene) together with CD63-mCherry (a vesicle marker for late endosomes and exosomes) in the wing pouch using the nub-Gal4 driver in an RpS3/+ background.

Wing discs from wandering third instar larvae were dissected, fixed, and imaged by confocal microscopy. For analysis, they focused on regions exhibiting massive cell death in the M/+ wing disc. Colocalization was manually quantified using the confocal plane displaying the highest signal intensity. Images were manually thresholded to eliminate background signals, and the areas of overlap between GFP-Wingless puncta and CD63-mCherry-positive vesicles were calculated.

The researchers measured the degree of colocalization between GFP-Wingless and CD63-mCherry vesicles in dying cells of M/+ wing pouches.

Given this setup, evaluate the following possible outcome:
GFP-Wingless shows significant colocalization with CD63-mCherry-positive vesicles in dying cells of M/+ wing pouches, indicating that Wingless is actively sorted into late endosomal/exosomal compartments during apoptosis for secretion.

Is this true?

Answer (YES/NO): NO